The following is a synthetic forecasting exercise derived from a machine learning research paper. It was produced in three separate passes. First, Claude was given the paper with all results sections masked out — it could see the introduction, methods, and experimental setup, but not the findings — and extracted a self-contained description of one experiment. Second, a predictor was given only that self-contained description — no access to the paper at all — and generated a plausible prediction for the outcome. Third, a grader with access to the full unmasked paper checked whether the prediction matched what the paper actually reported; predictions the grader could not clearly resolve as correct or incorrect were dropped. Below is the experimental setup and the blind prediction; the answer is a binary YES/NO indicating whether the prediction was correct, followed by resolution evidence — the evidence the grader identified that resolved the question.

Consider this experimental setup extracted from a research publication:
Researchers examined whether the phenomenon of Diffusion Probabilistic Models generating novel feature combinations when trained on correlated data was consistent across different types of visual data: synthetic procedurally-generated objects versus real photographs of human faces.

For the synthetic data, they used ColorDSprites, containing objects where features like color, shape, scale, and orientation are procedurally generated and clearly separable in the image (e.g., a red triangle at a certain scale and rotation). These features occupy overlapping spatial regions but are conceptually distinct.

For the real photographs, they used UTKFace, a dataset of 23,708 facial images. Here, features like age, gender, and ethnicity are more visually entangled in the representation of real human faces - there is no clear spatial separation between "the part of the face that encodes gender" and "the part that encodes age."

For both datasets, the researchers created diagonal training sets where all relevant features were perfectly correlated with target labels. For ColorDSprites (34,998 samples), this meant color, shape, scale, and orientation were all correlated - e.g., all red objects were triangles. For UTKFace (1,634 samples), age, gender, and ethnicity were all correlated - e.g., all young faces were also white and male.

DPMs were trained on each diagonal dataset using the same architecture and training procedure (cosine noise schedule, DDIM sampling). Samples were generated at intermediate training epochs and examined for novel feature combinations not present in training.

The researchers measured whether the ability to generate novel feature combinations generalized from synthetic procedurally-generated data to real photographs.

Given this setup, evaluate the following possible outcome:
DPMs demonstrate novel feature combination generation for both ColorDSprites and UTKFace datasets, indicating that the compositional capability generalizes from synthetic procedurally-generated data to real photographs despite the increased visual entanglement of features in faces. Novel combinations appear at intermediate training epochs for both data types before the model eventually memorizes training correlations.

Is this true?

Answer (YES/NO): YES